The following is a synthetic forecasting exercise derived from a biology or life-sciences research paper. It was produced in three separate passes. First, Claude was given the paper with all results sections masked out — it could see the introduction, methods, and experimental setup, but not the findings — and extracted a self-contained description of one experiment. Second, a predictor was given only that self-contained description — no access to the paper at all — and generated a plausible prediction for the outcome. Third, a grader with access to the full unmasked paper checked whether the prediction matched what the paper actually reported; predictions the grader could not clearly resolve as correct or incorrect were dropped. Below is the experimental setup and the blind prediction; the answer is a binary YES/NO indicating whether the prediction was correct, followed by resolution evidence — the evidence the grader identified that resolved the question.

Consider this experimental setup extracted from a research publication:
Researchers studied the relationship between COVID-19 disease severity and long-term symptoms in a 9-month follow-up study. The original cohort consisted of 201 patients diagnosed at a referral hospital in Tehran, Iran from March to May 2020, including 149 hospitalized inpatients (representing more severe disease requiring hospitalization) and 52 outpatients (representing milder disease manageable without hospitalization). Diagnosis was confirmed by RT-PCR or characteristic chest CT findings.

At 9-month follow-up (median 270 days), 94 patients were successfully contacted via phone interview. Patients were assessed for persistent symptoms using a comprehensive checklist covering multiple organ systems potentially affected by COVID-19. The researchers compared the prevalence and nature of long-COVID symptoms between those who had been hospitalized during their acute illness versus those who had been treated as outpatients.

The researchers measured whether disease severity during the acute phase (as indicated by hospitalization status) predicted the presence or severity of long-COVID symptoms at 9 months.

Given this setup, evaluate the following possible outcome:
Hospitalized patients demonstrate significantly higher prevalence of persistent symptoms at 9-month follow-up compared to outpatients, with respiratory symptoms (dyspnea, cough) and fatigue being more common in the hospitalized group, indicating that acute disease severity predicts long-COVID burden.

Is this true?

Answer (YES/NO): NO